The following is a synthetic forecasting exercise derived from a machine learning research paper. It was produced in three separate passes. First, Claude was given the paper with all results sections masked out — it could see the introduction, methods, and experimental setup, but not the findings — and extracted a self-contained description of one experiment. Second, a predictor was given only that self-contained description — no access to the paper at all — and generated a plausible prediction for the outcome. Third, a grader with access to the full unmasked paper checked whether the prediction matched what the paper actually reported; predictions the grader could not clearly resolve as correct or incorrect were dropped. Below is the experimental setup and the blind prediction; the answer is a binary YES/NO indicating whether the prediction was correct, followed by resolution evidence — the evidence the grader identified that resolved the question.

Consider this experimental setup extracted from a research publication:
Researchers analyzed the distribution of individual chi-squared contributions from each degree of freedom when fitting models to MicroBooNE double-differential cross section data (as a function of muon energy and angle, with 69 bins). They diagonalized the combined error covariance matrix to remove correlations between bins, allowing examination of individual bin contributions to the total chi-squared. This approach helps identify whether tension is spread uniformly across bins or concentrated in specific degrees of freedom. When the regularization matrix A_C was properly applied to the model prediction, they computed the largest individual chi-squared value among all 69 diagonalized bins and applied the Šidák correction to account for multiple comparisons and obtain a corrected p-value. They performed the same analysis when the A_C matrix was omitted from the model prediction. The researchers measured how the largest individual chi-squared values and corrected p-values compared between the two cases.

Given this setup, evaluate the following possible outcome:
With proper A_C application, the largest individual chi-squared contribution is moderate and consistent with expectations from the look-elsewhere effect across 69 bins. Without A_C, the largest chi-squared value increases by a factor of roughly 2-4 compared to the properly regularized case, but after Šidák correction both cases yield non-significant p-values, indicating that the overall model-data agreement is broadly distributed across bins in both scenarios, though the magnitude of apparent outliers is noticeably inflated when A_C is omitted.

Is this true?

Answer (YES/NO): NO